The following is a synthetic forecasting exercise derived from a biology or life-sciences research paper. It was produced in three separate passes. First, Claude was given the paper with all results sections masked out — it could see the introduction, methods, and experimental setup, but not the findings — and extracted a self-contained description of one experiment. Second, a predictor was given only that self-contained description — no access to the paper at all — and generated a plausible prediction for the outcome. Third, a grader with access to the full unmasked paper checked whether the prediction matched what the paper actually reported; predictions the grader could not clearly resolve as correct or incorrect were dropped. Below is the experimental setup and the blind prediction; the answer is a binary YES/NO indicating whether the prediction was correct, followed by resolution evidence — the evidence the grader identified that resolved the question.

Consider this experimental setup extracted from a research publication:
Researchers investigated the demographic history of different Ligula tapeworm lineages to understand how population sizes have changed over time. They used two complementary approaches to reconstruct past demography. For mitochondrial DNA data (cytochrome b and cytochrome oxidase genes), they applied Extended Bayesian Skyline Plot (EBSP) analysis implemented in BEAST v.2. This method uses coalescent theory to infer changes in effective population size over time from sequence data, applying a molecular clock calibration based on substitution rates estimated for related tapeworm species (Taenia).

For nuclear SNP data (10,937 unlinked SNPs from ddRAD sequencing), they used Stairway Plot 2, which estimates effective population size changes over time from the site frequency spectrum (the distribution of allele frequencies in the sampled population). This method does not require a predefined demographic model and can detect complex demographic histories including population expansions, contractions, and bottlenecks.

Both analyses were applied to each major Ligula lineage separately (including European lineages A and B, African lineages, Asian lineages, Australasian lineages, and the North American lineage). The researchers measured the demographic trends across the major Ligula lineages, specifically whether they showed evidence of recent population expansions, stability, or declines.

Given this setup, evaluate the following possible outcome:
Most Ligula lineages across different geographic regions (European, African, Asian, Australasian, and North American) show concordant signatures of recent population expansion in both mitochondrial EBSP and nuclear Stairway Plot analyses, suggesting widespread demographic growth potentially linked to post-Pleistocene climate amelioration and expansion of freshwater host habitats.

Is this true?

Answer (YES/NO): NO